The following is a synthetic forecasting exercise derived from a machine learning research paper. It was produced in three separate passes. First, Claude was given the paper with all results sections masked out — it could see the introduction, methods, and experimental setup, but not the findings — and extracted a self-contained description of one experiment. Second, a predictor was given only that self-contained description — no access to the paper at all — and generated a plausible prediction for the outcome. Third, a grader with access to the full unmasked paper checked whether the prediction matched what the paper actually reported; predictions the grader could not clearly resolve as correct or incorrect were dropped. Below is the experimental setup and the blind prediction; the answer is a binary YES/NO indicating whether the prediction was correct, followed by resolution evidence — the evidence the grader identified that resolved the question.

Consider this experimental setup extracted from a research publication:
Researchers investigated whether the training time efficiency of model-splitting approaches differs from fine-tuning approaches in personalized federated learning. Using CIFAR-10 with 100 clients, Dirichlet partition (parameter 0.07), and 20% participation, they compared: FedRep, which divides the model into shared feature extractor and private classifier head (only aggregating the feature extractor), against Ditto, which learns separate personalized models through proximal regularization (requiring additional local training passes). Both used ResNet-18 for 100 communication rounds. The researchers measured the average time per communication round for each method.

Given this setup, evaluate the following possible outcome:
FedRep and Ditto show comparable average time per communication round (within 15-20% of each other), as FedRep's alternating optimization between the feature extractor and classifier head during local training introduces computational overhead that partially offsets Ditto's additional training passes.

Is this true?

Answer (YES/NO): NO